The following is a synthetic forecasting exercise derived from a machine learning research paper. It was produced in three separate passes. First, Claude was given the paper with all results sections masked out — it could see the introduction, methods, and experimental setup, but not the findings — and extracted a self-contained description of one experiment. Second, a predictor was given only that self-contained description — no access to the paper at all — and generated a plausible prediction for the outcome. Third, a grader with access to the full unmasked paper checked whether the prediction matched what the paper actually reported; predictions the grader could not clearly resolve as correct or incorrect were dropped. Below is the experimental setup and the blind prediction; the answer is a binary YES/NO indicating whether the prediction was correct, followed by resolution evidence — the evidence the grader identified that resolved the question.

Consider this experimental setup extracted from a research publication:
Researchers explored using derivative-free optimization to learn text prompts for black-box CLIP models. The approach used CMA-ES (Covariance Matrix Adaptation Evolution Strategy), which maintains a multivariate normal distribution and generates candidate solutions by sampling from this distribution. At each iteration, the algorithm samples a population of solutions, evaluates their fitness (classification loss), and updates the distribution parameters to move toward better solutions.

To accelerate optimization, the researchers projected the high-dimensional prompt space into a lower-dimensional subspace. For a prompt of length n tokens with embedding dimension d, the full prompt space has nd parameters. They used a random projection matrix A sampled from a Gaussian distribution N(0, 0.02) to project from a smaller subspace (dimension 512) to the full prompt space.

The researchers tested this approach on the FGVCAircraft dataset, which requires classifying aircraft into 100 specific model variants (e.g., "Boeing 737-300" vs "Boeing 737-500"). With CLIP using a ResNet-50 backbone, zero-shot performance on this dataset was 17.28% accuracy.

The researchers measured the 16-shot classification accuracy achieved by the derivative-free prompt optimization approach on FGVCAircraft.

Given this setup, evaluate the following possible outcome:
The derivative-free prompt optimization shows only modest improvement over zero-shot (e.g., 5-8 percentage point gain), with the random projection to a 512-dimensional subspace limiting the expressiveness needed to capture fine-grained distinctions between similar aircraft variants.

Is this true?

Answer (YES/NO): NO